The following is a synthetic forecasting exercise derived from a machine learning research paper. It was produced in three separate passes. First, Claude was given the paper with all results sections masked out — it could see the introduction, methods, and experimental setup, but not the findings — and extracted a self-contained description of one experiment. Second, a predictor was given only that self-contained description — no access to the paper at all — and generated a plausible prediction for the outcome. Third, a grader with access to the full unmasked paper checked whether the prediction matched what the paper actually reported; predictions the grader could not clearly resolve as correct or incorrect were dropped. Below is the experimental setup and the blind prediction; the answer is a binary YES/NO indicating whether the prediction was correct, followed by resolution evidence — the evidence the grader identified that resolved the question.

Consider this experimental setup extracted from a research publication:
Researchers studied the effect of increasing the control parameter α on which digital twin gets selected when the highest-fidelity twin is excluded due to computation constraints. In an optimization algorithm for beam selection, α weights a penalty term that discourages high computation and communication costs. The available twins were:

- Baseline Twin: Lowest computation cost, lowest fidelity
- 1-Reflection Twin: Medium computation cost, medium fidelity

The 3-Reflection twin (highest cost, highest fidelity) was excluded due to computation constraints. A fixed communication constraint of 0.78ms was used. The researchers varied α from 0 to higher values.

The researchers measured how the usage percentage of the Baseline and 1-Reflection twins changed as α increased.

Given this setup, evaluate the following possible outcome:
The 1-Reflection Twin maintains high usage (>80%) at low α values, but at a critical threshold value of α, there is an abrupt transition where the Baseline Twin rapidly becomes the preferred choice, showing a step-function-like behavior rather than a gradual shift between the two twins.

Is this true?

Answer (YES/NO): NO